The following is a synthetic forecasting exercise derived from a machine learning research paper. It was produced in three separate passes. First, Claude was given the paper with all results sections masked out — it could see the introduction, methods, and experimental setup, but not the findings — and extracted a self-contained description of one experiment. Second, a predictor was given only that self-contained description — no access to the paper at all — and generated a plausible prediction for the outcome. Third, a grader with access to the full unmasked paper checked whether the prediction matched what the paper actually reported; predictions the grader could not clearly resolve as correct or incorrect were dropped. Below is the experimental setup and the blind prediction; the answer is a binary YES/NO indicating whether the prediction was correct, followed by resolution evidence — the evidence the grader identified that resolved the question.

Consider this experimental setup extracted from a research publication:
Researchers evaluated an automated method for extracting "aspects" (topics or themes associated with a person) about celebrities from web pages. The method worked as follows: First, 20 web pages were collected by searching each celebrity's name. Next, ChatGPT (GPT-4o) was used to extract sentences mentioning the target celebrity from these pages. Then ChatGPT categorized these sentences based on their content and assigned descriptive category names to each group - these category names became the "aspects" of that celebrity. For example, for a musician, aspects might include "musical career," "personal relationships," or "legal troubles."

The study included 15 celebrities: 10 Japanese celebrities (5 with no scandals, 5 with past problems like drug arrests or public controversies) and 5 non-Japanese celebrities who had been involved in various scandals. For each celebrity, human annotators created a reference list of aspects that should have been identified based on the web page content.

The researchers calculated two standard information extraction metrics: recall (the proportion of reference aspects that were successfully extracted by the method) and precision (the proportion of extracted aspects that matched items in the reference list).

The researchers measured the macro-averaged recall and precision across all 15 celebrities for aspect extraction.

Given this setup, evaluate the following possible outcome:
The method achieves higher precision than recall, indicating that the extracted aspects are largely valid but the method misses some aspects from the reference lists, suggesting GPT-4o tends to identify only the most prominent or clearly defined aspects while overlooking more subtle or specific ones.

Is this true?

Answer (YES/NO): YES